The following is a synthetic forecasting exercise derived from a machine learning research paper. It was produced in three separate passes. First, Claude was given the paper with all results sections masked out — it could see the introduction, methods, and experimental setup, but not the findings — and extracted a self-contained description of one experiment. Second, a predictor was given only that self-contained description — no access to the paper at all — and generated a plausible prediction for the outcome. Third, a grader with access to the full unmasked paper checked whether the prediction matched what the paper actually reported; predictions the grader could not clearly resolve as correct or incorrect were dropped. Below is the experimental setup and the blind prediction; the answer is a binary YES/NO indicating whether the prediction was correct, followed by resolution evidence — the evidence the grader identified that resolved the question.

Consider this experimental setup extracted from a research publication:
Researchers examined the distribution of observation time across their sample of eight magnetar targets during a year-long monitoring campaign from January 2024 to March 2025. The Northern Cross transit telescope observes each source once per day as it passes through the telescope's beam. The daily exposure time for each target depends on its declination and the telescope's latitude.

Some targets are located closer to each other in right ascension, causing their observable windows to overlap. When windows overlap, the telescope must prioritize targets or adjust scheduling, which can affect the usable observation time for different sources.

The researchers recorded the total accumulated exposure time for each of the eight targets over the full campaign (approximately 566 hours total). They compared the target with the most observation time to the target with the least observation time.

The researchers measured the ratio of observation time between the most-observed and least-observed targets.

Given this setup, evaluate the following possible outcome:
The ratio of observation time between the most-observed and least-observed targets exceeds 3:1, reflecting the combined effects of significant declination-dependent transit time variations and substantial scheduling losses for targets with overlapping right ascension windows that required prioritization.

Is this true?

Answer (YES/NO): YES